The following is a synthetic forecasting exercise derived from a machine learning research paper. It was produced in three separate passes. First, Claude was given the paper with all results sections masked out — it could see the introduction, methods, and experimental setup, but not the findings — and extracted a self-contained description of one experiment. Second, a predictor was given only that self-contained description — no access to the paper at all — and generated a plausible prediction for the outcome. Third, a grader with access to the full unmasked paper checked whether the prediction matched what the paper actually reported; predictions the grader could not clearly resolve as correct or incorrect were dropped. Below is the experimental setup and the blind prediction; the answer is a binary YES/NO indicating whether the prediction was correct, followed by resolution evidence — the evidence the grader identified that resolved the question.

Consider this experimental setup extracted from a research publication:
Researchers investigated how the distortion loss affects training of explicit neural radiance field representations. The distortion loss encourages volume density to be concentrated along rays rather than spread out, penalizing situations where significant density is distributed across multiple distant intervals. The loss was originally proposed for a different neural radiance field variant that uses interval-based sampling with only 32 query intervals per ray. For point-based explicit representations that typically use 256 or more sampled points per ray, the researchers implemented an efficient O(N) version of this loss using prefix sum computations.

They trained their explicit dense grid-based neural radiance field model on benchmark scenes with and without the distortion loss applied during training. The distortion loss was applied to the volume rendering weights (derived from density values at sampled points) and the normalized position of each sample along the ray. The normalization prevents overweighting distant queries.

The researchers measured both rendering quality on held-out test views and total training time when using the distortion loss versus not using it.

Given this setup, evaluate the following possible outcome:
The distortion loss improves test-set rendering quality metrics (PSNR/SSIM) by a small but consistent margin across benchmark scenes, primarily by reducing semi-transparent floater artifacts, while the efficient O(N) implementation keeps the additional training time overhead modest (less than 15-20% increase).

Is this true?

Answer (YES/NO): NO